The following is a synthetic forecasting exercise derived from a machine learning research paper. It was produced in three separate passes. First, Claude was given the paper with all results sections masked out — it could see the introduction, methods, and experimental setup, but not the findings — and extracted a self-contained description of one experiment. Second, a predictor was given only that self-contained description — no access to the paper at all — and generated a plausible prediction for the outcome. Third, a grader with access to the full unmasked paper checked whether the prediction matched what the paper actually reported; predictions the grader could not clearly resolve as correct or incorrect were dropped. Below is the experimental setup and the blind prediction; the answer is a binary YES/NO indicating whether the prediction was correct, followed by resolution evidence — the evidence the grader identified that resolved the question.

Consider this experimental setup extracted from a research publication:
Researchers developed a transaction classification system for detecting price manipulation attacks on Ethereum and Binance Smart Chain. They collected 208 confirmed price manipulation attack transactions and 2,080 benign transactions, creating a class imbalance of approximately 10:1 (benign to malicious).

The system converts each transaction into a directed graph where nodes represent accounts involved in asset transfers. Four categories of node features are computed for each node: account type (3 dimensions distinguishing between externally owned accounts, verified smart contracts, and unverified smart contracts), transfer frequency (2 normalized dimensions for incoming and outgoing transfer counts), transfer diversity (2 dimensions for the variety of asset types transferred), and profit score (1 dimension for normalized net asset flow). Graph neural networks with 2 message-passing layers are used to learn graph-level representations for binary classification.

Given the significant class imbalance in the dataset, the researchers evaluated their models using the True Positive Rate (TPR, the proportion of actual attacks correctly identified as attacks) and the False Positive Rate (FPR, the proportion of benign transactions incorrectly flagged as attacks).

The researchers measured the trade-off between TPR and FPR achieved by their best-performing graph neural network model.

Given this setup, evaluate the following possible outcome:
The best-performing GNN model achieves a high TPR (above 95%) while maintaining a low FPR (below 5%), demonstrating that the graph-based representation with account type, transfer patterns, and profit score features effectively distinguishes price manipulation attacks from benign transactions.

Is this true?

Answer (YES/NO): NO